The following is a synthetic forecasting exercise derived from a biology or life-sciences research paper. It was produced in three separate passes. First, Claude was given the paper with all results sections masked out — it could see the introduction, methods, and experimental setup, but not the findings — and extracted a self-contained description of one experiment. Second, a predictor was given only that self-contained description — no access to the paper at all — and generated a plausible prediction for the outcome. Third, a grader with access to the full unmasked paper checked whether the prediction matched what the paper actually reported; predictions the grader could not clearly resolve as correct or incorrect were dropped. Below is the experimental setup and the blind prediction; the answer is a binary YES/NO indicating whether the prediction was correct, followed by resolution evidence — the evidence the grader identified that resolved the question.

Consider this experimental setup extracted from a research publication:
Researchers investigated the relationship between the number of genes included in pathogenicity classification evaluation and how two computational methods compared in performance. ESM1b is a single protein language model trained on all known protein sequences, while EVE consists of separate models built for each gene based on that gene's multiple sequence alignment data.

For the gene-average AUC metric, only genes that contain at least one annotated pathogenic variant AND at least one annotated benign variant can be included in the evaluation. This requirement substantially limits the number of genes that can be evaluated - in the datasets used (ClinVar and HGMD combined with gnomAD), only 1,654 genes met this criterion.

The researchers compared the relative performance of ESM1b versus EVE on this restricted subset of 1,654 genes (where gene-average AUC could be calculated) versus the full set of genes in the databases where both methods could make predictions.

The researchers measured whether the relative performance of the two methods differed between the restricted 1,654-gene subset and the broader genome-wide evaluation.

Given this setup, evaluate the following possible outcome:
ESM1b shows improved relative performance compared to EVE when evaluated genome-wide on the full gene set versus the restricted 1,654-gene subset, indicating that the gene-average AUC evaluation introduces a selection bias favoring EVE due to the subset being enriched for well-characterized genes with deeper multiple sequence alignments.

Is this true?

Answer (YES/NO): YES